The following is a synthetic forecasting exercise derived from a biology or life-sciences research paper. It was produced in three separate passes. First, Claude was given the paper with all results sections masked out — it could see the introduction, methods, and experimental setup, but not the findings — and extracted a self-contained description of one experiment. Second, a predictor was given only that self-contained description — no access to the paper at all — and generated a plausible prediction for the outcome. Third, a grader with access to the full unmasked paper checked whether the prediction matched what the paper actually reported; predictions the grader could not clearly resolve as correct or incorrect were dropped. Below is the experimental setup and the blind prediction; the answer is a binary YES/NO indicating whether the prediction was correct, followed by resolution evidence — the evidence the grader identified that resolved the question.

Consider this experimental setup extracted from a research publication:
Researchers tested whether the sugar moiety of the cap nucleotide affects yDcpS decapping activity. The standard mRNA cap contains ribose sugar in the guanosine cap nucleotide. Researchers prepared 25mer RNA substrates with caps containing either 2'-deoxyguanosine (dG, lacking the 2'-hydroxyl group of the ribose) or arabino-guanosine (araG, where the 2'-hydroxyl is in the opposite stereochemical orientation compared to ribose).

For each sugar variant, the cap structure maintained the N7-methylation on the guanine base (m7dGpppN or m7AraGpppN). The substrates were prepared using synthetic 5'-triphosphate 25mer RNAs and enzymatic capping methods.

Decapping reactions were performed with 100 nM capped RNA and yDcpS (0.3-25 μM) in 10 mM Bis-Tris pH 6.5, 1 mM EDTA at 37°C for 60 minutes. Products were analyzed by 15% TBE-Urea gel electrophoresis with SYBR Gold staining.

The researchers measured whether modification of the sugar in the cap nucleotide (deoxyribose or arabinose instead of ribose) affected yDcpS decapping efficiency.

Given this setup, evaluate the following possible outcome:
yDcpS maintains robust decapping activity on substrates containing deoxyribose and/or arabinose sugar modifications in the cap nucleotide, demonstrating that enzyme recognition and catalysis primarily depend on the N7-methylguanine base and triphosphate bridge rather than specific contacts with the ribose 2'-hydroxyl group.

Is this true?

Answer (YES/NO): YES